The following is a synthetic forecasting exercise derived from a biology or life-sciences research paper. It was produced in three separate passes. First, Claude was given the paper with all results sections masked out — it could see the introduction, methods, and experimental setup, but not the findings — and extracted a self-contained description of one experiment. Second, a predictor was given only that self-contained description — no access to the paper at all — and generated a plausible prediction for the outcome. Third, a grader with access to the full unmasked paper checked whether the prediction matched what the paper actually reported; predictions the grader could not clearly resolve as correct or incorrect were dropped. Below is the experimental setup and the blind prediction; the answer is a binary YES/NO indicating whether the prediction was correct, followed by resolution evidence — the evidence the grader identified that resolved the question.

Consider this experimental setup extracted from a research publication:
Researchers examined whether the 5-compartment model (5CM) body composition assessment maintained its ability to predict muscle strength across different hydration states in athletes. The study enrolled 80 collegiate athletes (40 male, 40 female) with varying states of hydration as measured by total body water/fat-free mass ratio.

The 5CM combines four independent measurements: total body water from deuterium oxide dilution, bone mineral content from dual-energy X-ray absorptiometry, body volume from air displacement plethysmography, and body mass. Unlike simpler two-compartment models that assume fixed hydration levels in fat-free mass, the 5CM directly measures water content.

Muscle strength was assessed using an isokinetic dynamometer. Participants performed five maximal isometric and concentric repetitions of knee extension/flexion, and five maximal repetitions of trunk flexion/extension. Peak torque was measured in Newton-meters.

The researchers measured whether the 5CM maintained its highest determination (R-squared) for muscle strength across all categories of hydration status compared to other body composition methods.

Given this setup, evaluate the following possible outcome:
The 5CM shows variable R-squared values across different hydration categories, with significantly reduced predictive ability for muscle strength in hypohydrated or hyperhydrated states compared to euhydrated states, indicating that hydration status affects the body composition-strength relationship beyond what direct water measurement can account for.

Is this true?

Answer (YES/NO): NO